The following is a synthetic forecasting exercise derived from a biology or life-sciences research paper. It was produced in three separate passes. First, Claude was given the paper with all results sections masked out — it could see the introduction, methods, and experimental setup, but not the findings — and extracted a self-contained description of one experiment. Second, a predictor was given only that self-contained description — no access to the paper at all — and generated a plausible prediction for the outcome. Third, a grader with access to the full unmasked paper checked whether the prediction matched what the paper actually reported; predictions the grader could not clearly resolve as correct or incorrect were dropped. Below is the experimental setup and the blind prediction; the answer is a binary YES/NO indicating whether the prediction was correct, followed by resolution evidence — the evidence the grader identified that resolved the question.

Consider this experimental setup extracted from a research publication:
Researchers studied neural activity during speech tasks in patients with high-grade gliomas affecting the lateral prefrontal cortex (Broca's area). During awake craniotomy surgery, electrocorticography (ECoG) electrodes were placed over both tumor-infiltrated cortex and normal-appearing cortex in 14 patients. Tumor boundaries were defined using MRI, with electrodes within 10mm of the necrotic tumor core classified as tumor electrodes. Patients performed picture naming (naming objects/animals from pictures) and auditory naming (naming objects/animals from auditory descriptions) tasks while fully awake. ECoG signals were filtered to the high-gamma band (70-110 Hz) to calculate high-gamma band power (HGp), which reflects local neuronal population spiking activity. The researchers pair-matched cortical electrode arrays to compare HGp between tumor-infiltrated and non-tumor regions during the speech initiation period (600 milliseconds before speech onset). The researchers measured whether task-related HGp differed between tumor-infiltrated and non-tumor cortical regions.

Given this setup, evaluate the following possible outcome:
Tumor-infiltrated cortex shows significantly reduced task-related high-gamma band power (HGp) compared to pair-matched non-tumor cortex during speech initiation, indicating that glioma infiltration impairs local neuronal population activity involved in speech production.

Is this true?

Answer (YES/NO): NO